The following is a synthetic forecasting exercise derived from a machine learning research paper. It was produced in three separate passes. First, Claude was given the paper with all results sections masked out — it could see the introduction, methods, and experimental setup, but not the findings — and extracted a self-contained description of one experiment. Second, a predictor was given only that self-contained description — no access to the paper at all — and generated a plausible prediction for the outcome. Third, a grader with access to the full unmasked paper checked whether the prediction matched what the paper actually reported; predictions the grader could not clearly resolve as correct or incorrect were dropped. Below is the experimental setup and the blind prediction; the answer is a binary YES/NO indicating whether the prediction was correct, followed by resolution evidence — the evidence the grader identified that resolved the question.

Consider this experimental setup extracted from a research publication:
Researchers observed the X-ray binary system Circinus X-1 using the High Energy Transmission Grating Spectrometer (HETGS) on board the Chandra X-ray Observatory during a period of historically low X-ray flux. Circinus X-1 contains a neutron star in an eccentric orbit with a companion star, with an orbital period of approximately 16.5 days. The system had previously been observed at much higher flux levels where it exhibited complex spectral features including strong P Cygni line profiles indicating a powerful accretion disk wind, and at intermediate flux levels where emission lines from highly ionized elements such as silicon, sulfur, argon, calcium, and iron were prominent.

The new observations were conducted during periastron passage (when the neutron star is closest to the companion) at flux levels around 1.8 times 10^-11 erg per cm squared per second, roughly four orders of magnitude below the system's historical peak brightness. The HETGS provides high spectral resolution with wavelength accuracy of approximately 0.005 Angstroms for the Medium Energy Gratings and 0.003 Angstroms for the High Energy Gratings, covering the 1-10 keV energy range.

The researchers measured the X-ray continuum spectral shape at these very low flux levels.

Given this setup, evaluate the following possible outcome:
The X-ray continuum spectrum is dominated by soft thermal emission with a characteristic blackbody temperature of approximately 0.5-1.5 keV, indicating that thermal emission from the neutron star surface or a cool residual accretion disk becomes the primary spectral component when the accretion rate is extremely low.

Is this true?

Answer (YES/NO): NO